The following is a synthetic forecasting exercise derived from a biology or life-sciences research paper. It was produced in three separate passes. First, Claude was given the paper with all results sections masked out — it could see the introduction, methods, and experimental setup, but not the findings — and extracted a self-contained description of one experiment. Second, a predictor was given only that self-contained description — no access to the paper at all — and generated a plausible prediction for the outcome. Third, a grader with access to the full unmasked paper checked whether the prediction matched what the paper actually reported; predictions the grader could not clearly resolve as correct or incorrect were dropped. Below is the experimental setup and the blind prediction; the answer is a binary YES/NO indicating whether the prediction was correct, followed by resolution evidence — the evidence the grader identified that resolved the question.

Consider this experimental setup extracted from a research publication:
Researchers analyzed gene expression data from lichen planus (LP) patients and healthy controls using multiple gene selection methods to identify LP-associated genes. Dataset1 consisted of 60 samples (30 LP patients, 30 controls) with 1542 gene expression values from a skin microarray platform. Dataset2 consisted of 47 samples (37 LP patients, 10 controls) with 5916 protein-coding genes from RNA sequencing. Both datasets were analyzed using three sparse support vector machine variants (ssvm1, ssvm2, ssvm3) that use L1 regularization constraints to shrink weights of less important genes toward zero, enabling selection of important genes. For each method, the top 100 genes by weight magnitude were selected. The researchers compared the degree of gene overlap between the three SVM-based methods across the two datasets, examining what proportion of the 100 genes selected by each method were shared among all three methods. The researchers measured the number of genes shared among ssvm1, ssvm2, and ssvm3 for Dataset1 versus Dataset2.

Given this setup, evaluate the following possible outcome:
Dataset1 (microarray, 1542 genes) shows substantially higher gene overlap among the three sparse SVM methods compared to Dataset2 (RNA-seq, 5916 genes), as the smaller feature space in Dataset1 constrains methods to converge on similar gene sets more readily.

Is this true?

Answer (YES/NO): NO